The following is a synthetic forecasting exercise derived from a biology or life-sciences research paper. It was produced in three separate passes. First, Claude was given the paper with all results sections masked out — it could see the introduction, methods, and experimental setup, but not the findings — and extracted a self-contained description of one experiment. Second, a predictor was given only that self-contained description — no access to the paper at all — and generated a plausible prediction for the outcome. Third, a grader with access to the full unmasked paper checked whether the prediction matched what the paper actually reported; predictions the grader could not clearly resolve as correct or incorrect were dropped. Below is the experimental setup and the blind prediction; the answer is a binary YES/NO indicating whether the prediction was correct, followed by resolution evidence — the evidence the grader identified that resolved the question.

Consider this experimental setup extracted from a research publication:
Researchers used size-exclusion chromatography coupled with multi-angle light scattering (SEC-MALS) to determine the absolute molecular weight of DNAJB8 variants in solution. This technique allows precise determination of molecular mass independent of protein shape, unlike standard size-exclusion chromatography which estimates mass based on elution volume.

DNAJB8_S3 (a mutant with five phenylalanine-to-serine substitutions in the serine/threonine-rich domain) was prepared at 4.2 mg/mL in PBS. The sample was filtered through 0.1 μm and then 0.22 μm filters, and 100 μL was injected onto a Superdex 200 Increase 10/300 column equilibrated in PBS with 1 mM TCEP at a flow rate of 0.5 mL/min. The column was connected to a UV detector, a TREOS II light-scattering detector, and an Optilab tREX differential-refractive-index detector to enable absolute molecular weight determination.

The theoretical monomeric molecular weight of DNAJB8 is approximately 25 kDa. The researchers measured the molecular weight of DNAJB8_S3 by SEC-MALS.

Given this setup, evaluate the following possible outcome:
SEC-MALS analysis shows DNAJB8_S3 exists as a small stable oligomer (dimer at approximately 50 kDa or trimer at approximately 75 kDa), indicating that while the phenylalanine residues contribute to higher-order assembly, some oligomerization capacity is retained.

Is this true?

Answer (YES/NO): NO